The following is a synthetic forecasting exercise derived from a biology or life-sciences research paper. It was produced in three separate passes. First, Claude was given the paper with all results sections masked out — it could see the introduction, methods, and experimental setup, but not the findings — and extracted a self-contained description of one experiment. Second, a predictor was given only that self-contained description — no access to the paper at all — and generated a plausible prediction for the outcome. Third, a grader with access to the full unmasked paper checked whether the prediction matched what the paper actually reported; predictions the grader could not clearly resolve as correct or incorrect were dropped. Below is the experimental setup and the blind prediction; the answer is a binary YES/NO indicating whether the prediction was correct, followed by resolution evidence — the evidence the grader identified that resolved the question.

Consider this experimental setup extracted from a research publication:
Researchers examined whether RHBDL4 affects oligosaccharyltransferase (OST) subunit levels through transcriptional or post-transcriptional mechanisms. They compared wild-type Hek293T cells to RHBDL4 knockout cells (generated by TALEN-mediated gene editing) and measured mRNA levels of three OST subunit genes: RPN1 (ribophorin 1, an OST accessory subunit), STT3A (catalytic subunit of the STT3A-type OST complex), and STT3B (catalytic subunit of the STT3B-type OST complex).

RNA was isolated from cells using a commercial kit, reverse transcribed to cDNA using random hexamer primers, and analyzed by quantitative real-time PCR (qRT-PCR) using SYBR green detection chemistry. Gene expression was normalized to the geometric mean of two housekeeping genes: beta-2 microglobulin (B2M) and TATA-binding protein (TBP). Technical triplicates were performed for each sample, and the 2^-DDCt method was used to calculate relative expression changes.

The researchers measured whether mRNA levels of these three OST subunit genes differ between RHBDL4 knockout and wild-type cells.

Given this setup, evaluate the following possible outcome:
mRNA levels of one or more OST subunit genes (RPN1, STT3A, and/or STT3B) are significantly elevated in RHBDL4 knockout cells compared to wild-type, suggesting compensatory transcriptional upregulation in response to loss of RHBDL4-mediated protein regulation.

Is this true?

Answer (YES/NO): NO